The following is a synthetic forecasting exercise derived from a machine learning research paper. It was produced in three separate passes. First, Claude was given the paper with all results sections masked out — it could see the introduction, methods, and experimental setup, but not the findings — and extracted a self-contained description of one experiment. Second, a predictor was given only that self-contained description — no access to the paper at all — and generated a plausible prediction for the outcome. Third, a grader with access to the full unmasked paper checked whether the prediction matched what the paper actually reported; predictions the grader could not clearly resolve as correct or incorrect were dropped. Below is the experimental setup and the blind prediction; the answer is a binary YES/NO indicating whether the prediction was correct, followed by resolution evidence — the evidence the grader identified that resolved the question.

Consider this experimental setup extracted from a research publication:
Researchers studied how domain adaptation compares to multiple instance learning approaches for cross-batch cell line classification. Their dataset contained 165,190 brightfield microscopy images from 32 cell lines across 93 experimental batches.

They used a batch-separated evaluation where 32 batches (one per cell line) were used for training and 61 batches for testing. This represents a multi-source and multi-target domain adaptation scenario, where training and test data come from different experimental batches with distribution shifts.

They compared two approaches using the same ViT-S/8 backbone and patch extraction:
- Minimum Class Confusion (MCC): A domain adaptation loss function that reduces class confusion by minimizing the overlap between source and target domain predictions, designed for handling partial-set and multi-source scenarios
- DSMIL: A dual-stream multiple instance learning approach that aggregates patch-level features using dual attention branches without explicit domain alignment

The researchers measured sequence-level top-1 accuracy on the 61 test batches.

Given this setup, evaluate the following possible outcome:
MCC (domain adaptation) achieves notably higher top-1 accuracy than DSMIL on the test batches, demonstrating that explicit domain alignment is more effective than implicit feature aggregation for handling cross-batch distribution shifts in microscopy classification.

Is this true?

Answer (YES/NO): NO